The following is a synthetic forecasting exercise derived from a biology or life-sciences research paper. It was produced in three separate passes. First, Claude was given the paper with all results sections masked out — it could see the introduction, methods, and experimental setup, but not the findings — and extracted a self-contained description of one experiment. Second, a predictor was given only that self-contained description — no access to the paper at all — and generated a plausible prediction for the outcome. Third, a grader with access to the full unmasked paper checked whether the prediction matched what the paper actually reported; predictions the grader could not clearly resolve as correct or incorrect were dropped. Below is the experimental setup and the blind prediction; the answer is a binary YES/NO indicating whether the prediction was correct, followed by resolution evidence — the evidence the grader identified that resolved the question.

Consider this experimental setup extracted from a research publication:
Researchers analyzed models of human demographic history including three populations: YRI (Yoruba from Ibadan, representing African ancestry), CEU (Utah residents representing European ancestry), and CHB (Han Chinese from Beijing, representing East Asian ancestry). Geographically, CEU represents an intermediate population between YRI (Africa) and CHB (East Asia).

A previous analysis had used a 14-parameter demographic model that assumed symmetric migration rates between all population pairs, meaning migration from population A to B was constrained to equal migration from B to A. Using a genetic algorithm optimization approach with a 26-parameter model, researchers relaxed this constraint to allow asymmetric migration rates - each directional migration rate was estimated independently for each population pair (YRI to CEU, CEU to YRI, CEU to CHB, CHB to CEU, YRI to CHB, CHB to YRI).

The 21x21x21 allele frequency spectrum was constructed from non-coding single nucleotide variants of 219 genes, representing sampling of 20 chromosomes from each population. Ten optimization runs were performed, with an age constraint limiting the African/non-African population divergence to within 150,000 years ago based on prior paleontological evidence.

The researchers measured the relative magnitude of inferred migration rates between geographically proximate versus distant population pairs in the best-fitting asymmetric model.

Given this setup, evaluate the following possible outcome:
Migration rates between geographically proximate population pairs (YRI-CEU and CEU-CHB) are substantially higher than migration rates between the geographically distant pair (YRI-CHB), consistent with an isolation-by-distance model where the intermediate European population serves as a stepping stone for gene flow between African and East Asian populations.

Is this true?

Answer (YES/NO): YES